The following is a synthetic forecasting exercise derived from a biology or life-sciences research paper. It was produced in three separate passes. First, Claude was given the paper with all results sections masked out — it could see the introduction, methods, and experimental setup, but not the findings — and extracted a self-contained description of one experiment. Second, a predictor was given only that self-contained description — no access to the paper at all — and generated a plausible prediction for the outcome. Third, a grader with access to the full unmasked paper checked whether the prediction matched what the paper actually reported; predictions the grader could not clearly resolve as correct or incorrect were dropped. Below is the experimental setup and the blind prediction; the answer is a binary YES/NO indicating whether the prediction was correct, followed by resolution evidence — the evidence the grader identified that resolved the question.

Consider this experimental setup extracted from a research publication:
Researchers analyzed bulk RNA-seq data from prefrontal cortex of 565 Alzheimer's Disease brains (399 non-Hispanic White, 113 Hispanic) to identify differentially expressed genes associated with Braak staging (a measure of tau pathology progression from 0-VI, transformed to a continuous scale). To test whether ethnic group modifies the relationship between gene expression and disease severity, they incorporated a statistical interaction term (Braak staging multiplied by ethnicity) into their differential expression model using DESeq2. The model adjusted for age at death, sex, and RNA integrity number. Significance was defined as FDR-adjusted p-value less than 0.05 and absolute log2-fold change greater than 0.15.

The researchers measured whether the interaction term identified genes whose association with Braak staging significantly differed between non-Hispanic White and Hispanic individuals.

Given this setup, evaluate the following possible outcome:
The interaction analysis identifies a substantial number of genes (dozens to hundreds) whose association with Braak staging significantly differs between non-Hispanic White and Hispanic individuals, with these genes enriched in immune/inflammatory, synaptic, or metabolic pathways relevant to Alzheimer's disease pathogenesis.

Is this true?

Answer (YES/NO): NO